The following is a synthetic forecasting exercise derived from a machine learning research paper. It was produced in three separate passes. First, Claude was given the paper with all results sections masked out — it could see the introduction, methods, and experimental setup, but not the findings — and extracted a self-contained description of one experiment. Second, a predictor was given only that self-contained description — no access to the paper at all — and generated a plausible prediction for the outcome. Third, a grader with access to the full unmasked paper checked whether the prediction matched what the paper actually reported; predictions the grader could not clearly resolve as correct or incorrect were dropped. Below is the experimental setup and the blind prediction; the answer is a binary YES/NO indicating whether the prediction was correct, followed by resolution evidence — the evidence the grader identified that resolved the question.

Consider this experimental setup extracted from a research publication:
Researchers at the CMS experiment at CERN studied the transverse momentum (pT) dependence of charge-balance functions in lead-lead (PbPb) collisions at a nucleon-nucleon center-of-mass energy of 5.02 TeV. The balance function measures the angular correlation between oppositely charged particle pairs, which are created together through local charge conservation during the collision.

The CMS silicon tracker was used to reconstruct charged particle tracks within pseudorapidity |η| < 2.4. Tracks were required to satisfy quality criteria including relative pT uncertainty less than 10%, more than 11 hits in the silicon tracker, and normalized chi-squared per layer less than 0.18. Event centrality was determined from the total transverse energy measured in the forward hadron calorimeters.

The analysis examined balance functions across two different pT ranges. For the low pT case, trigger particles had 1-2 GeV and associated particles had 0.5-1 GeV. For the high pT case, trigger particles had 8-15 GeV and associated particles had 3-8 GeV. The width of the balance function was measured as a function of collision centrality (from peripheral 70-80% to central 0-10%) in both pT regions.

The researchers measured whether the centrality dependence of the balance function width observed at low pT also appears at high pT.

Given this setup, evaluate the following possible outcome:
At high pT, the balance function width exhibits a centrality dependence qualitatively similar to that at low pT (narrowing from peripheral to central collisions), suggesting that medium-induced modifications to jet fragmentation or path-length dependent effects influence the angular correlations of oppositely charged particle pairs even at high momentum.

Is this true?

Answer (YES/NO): NO